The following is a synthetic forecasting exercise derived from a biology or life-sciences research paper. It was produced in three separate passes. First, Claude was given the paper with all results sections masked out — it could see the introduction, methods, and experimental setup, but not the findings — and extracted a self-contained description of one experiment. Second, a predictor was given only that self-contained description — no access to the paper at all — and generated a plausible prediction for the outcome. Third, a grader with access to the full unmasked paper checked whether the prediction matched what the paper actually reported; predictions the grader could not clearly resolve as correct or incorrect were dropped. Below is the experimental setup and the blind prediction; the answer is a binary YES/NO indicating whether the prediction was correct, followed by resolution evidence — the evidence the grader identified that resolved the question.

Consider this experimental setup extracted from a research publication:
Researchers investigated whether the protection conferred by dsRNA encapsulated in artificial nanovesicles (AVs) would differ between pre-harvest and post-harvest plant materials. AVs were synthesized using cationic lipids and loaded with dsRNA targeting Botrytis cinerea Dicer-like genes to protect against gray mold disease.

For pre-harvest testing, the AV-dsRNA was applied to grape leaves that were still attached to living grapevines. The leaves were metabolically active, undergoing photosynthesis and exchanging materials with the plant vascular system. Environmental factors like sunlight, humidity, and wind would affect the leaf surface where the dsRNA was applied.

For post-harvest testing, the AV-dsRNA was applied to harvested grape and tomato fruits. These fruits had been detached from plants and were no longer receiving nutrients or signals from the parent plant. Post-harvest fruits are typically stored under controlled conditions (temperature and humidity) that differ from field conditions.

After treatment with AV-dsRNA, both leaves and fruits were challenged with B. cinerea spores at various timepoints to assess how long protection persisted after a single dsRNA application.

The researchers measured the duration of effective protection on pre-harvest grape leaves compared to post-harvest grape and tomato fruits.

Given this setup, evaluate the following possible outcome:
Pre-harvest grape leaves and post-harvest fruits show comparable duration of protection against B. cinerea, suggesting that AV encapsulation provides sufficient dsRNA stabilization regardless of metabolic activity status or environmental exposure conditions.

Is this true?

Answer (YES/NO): NO